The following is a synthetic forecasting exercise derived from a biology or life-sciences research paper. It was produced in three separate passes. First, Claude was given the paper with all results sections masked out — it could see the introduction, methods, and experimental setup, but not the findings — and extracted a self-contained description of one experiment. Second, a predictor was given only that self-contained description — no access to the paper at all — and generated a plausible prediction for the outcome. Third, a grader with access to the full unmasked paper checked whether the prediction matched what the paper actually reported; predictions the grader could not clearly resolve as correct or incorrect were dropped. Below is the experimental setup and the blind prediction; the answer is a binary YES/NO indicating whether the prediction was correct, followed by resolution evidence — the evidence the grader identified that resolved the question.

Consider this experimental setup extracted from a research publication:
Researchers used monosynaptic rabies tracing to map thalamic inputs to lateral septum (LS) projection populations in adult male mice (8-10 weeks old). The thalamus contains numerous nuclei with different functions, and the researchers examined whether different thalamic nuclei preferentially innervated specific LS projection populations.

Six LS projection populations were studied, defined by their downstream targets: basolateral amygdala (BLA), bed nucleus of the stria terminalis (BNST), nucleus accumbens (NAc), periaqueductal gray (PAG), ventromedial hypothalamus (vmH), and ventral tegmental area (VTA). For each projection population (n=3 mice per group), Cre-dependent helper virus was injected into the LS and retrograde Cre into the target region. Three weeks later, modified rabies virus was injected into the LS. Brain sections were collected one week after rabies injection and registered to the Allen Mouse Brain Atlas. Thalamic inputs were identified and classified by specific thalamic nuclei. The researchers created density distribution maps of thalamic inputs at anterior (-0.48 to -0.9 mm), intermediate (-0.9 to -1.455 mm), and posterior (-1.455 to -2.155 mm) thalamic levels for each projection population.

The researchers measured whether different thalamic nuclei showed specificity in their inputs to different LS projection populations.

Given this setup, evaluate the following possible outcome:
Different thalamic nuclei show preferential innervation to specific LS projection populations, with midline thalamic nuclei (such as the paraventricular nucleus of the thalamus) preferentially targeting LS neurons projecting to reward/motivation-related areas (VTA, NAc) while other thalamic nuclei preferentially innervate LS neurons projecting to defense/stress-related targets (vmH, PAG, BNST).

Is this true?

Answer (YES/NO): NO